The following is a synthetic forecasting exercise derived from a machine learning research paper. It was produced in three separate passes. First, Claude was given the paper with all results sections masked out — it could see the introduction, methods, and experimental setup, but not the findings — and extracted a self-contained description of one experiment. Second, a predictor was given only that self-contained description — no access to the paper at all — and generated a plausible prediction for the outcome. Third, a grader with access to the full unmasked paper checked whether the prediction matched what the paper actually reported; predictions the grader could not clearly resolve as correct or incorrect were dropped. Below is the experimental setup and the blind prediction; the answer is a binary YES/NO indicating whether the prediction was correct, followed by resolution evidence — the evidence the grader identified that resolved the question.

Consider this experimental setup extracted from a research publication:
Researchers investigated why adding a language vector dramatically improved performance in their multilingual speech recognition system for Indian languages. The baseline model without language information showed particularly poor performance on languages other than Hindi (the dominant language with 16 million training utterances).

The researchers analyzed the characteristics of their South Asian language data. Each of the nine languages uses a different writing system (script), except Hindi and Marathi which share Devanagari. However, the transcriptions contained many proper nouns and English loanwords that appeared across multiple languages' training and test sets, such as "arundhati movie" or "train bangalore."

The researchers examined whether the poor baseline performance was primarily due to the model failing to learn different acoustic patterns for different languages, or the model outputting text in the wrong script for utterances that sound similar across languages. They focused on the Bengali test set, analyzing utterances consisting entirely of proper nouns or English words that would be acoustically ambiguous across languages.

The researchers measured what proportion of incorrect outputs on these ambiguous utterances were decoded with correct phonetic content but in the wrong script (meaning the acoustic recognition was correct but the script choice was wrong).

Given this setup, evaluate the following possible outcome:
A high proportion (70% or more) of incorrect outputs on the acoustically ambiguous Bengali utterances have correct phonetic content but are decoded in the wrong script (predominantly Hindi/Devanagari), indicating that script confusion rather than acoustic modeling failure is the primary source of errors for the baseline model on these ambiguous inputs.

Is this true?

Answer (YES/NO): NO